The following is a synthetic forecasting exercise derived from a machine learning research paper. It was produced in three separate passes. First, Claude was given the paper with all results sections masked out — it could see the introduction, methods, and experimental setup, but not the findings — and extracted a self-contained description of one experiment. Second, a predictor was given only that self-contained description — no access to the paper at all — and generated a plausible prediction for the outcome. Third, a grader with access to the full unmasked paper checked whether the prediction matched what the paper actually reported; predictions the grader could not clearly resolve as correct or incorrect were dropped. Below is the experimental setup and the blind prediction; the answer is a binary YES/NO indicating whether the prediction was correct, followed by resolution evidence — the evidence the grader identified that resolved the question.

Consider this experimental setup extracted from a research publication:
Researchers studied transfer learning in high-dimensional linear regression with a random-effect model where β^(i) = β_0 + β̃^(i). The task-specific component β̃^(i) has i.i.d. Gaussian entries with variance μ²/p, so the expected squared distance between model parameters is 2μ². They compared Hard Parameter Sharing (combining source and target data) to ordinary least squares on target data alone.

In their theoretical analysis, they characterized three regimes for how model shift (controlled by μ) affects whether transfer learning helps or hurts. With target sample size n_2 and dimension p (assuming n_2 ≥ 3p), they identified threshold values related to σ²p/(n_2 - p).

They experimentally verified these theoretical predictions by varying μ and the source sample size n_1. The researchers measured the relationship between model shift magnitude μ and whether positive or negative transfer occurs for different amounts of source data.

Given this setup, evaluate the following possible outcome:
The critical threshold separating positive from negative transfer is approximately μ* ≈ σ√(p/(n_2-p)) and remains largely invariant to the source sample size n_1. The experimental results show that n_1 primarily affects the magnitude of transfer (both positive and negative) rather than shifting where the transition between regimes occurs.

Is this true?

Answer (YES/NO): NO